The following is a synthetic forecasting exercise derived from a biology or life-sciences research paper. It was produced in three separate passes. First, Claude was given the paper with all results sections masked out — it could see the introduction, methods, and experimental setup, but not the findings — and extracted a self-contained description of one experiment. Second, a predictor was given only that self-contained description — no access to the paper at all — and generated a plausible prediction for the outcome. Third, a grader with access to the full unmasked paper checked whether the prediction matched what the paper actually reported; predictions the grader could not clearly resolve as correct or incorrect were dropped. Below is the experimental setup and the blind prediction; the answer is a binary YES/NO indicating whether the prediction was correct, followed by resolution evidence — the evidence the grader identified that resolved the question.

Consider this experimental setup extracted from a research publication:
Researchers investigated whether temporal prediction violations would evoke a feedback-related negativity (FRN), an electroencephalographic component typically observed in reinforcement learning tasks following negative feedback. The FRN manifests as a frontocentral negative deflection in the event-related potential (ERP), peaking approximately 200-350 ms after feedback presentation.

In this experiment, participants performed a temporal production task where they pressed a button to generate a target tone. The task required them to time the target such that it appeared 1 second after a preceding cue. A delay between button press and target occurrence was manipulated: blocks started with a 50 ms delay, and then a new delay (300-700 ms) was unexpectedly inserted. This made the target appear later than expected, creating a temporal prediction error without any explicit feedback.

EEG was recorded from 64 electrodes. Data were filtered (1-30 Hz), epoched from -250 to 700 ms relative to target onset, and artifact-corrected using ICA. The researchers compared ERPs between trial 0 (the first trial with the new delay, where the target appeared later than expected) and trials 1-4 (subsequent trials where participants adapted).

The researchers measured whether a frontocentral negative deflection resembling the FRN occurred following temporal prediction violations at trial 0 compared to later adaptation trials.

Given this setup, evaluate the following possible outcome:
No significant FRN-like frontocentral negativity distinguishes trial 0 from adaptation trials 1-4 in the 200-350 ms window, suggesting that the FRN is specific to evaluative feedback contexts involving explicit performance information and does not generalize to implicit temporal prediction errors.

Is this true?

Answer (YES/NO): NO